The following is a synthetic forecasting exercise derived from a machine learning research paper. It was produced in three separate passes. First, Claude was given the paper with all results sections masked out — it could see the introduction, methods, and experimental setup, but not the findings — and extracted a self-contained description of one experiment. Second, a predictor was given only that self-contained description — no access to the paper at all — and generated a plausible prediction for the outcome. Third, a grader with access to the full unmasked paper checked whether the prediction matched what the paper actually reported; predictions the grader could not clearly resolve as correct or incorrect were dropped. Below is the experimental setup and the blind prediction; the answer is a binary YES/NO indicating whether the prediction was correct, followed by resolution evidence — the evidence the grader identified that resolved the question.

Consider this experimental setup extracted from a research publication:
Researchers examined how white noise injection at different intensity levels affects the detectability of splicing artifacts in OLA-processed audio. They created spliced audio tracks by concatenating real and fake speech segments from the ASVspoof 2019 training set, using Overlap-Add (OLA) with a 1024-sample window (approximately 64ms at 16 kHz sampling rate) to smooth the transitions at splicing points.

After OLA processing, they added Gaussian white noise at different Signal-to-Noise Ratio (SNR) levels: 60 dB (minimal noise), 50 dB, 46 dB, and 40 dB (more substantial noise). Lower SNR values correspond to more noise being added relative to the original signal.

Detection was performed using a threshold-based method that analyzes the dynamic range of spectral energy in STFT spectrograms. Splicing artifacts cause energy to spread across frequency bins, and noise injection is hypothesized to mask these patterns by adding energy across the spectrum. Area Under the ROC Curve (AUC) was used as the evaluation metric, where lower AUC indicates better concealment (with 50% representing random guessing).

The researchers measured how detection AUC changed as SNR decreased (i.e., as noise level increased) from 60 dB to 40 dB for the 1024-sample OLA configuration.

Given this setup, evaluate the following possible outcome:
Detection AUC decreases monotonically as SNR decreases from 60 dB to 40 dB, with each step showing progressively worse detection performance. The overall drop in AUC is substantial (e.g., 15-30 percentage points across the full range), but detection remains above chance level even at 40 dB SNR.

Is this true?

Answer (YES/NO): YES